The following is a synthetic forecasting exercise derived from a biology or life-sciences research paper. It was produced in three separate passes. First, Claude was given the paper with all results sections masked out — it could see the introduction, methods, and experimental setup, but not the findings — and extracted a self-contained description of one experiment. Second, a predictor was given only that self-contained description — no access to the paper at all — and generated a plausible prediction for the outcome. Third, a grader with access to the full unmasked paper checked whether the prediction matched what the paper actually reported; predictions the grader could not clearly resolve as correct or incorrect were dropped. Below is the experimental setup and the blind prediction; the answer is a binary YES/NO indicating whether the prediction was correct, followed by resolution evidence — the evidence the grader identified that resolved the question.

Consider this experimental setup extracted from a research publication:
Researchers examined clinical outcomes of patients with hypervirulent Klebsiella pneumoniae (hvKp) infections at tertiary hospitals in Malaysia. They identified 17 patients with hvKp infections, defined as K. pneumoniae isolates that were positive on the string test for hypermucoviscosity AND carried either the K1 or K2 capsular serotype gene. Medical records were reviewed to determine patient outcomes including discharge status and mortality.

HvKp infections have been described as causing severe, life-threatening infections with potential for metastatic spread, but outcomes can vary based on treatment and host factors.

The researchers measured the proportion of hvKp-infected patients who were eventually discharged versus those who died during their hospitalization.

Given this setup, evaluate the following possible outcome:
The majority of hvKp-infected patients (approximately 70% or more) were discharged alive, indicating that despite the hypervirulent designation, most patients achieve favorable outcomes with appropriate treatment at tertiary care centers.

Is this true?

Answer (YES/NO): YES